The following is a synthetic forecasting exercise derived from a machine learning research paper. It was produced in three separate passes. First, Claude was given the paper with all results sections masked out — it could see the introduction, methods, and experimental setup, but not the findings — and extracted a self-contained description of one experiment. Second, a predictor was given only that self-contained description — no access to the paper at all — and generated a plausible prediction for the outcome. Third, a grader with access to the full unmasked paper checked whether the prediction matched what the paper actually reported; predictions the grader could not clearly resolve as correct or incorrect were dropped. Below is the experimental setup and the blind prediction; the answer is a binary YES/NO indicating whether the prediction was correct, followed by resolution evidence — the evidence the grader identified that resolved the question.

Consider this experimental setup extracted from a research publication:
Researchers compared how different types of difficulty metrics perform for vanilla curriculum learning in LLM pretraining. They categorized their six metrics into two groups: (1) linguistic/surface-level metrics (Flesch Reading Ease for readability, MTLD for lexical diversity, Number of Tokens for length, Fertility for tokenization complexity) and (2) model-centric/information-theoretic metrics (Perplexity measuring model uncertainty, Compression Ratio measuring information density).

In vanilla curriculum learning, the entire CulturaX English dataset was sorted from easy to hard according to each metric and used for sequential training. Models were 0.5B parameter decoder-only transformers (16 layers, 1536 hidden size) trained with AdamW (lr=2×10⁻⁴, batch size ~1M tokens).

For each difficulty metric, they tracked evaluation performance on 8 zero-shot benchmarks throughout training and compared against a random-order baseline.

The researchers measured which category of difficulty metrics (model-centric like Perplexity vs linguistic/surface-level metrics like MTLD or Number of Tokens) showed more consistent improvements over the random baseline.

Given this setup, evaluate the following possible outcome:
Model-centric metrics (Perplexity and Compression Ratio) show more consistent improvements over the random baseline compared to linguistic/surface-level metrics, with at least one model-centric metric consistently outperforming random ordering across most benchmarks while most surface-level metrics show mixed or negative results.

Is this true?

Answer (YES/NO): NO